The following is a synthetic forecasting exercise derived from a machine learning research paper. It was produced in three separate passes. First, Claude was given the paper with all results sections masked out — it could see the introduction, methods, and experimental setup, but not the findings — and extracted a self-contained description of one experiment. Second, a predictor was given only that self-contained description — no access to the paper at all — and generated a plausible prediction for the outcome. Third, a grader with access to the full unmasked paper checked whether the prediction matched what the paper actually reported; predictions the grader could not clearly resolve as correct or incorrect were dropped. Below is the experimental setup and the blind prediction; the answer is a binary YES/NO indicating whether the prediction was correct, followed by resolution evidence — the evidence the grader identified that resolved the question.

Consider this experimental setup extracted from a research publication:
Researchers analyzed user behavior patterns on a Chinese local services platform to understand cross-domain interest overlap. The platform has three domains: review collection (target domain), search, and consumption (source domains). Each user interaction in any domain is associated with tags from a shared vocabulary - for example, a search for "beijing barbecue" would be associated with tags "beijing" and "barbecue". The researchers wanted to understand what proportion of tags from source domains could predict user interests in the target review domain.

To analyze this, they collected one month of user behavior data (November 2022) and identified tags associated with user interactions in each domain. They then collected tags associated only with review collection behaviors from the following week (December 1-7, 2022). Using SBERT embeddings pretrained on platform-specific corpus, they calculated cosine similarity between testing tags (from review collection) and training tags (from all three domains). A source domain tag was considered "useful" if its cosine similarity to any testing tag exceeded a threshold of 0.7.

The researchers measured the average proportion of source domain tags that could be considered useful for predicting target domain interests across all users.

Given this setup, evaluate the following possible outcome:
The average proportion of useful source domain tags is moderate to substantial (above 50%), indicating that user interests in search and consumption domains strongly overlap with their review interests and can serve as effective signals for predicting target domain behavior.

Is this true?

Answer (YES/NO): NO